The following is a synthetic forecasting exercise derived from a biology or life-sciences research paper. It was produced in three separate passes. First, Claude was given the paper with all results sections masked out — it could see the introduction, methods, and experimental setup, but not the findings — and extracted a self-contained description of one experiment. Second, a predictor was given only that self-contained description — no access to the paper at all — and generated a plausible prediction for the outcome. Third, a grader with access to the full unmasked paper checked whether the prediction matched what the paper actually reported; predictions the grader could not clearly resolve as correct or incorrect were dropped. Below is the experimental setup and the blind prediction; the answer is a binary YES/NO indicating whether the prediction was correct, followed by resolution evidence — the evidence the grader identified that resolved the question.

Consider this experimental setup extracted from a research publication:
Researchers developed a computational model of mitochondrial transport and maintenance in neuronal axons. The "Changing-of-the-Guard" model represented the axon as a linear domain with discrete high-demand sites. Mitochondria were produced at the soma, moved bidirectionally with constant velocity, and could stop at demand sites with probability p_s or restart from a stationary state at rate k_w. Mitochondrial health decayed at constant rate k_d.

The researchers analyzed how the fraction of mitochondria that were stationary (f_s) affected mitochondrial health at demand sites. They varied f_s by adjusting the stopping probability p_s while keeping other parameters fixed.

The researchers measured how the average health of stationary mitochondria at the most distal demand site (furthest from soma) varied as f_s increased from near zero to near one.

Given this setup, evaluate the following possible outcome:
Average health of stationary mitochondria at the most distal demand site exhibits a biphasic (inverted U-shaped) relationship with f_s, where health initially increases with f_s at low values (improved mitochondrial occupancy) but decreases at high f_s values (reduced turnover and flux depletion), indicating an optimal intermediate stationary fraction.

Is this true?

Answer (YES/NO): YES